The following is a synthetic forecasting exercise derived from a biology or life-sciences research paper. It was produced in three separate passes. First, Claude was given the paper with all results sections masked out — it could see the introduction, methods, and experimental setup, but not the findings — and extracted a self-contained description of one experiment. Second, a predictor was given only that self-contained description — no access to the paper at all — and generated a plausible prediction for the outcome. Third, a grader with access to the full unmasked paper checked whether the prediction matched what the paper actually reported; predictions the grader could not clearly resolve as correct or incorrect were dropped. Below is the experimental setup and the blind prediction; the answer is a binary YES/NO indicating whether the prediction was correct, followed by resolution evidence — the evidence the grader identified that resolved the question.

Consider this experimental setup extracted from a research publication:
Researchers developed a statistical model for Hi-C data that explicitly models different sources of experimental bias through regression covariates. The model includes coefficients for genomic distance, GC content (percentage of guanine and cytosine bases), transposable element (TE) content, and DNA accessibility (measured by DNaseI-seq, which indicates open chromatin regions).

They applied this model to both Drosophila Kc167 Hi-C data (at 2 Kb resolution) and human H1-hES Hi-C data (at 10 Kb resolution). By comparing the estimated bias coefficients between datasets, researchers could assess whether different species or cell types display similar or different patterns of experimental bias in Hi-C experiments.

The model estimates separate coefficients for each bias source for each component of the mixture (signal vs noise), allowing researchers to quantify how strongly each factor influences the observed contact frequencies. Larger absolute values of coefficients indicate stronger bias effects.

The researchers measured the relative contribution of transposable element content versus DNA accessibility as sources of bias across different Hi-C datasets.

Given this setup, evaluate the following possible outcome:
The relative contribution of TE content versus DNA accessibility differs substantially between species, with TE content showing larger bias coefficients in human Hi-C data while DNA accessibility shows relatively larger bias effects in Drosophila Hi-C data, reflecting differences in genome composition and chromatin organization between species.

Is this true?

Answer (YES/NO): NO